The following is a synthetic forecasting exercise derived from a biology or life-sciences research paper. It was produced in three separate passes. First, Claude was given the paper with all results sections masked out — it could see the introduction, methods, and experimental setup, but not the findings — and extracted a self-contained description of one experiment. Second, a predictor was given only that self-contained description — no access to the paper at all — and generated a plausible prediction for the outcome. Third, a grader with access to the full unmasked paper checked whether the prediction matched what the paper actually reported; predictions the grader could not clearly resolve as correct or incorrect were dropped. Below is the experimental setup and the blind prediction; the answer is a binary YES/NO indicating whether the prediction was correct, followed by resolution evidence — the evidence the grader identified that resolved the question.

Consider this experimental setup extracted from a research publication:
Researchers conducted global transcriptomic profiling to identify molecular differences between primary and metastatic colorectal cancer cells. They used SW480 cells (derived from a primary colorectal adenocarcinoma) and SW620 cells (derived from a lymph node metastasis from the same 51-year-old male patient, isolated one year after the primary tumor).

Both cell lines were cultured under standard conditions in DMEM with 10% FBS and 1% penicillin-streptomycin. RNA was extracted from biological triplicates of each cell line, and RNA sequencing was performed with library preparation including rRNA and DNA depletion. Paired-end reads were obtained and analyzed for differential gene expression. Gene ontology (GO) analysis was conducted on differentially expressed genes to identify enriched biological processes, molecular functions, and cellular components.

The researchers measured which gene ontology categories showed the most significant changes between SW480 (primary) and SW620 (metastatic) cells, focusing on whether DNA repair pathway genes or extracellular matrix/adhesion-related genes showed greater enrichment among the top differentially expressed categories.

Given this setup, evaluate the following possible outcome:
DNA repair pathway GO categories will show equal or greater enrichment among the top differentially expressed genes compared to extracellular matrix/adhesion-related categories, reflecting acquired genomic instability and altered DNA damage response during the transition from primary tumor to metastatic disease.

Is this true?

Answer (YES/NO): NO